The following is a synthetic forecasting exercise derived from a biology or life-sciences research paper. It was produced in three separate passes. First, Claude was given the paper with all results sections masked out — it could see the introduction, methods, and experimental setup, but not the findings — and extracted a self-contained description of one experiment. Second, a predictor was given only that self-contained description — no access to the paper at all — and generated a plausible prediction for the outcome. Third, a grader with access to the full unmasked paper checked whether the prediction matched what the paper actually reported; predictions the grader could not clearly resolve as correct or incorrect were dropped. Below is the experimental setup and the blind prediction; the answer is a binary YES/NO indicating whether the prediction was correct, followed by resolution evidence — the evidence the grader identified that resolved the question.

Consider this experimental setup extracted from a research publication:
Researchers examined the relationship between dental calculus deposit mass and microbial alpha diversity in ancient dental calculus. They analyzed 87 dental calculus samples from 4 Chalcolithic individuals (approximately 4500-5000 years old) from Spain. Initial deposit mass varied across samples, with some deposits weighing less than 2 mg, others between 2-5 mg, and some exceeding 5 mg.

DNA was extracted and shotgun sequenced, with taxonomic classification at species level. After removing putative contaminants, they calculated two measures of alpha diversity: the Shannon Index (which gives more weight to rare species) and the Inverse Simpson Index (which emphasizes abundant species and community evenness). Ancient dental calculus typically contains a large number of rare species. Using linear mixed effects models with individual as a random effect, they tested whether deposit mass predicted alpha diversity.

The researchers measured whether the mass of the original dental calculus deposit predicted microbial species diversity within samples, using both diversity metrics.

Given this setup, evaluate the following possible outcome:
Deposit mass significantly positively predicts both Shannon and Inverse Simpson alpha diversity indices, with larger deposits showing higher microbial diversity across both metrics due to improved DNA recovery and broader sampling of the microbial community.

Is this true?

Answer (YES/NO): NO